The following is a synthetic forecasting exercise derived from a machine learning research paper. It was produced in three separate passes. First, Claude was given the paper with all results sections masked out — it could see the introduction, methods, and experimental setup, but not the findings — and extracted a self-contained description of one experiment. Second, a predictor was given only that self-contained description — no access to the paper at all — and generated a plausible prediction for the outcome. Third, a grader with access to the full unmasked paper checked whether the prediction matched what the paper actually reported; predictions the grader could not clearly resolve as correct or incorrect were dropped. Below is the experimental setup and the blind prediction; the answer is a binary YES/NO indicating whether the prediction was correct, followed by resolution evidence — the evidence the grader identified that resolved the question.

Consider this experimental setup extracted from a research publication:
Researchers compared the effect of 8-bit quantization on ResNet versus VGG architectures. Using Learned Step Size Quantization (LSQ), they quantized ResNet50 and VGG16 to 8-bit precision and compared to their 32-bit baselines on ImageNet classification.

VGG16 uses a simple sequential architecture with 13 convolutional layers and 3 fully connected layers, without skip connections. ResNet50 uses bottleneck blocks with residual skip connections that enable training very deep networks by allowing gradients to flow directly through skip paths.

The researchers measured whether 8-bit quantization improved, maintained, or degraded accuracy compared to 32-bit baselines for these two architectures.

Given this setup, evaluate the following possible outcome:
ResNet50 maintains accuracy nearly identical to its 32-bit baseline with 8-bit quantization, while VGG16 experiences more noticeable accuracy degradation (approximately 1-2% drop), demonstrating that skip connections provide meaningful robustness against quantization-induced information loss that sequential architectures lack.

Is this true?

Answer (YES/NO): NO